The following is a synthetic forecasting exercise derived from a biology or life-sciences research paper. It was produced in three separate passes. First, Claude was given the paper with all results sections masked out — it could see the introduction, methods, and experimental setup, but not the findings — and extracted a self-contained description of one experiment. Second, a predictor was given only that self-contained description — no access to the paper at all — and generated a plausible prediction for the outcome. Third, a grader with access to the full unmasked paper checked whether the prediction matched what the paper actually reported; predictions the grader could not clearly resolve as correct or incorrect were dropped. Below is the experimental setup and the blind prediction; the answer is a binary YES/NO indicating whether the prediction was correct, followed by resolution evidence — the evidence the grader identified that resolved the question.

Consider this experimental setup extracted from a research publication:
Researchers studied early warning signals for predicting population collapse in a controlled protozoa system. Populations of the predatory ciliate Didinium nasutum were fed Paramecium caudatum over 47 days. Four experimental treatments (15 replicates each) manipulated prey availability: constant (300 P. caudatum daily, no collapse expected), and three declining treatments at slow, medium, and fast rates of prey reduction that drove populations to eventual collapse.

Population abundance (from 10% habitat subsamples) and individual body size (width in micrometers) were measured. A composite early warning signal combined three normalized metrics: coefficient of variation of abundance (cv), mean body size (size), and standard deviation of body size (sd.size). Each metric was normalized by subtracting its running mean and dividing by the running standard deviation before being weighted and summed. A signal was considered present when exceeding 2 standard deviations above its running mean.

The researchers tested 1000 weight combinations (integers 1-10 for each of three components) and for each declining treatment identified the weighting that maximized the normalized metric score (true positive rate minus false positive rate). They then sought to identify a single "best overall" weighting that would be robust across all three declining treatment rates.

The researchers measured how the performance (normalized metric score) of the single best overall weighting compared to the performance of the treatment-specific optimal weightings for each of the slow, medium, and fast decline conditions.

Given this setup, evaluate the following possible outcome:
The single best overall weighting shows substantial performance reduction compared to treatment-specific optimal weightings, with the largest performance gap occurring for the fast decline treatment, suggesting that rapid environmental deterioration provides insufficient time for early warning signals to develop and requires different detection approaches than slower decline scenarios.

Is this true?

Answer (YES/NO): NO